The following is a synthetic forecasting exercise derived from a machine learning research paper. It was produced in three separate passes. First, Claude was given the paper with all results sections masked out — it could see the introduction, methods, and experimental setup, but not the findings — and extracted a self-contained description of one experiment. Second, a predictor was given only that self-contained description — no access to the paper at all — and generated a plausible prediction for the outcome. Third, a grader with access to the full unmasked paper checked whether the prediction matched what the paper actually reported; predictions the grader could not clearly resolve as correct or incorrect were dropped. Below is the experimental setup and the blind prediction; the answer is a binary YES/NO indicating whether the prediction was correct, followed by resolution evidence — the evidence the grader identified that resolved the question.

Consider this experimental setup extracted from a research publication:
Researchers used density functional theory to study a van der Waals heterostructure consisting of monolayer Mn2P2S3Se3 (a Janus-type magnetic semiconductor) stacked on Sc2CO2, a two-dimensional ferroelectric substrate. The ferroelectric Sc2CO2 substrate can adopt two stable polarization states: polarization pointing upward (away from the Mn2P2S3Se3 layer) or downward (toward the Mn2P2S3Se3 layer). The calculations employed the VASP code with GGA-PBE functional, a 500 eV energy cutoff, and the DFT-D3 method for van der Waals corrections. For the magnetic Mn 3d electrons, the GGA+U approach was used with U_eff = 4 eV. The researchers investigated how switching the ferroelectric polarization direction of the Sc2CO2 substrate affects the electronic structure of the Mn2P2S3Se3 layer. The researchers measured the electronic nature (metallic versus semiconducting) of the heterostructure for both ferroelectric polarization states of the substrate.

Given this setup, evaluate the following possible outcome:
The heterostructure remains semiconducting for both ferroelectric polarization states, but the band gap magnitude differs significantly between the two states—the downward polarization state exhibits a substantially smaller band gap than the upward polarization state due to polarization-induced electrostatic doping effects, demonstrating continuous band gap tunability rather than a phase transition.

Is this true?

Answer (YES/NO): NO